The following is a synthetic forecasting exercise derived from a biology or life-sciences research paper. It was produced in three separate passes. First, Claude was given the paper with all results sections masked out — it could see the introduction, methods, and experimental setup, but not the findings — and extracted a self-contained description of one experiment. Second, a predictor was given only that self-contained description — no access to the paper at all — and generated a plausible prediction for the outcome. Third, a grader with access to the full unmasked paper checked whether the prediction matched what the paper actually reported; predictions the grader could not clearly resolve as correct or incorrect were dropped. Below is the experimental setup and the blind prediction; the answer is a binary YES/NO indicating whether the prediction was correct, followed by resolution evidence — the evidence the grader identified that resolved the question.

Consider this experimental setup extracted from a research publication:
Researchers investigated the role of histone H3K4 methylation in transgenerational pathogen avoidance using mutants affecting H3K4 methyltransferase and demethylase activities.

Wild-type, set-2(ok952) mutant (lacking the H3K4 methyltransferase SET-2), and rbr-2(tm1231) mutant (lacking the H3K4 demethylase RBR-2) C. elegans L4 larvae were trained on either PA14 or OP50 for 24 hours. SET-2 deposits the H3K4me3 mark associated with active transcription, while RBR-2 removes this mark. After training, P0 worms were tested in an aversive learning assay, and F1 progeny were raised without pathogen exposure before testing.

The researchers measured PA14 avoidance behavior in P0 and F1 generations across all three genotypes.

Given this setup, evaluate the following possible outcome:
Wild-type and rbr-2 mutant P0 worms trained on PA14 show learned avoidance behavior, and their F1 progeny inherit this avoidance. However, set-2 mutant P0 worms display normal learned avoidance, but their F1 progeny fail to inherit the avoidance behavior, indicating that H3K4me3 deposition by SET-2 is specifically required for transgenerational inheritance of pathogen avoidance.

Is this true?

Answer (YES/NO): NO